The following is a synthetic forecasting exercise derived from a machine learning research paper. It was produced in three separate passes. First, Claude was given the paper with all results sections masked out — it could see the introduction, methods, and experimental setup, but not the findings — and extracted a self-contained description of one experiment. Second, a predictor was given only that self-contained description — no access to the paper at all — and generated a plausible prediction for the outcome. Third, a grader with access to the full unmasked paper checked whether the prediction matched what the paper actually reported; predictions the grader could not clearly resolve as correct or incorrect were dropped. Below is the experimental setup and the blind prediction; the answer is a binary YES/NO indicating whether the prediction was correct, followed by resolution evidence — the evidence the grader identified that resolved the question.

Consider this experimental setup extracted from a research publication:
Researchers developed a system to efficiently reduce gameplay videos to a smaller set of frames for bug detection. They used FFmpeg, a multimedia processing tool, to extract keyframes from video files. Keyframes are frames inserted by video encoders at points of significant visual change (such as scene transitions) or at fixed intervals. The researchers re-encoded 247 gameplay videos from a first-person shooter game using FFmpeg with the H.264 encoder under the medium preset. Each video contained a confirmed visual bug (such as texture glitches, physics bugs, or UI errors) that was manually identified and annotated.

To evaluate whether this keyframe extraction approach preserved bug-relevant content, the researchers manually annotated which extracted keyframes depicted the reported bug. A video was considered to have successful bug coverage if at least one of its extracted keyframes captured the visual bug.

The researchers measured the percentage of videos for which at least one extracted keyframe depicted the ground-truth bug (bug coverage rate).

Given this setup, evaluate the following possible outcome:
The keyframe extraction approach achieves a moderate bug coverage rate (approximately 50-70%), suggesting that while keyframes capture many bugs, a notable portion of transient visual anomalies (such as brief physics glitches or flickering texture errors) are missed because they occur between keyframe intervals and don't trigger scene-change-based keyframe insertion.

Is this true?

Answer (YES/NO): NO